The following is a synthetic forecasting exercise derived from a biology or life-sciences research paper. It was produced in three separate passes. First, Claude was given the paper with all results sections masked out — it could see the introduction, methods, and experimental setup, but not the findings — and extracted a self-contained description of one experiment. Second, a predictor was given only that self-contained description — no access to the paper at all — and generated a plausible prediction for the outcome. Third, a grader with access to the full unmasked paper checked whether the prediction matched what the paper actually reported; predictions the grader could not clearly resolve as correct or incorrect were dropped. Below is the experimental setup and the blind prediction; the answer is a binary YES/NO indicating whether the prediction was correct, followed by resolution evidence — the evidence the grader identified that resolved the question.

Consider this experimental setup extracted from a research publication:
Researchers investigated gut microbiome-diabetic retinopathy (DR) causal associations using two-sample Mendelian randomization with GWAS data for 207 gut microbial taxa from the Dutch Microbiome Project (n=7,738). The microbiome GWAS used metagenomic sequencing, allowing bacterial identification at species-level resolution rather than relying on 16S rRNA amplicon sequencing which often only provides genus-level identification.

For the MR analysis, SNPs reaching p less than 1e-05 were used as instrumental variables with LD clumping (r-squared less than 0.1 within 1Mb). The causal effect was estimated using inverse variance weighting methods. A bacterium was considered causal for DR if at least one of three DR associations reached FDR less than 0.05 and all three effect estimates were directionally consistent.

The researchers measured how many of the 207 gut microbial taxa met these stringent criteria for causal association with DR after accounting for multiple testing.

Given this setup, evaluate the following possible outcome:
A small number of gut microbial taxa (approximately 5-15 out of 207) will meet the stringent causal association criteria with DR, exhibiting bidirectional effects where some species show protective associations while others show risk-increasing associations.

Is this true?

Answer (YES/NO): YES